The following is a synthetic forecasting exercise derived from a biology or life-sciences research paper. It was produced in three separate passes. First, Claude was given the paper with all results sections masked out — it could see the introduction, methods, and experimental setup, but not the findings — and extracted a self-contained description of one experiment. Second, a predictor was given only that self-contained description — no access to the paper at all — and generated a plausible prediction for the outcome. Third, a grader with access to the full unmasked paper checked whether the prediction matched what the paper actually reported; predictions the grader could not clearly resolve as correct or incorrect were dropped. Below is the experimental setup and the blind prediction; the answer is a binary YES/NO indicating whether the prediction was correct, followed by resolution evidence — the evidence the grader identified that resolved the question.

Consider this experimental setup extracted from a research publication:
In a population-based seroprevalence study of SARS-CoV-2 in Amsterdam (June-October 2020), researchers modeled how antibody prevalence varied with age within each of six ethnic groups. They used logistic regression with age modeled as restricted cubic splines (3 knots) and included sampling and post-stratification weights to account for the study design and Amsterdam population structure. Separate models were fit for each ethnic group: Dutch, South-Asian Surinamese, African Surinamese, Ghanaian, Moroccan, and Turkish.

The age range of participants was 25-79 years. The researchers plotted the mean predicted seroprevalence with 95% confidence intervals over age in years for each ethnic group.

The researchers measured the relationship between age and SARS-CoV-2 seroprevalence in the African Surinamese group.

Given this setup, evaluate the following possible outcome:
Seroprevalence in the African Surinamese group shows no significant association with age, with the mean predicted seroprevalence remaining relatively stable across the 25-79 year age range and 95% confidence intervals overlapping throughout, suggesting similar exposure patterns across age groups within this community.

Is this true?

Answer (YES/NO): NO